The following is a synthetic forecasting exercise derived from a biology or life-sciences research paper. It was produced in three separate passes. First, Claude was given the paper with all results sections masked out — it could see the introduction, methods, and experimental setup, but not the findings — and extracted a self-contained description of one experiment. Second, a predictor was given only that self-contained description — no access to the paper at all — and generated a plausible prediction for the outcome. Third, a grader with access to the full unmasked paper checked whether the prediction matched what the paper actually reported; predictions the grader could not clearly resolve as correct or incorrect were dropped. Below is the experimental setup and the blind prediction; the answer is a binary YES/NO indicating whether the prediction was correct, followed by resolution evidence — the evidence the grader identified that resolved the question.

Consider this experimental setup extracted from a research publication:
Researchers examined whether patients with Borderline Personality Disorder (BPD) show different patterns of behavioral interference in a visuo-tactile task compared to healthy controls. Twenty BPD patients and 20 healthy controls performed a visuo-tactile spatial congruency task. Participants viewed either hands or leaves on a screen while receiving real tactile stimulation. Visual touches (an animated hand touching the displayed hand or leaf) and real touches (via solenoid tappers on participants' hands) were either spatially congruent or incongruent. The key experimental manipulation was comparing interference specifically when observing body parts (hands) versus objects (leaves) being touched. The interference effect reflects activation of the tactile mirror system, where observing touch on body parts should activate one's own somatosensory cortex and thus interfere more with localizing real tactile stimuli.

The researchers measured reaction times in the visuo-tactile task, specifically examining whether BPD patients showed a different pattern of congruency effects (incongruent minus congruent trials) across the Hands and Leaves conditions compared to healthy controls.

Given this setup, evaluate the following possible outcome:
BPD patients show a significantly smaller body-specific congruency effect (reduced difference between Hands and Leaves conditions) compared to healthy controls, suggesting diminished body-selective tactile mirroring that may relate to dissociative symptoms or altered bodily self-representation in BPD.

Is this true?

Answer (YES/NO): NO